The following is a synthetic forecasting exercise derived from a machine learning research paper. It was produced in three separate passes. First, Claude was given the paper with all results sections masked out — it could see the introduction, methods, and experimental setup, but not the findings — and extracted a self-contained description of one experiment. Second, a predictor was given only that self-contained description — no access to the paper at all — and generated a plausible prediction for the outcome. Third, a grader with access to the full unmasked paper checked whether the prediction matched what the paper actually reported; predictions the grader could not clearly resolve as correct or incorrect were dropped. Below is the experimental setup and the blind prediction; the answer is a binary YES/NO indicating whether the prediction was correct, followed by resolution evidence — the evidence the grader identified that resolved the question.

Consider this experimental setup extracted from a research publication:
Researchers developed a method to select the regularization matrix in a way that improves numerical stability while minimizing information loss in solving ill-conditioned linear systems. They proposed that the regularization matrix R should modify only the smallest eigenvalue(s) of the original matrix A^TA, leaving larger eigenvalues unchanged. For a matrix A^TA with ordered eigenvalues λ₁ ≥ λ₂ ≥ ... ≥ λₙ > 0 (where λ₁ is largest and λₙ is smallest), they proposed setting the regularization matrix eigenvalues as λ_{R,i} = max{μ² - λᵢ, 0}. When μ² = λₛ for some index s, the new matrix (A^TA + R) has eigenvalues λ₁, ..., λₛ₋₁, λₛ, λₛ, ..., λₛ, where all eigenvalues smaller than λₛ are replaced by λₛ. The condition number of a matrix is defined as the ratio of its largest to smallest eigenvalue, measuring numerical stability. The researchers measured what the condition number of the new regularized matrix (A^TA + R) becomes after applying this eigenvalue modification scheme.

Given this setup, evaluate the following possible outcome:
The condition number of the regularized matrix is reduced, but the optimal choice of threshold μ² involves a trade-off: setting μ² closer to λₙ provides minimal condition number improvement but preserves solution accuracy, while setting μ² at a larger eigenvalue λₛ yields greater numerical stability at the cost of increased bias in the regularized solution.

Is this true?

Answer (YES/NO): YES